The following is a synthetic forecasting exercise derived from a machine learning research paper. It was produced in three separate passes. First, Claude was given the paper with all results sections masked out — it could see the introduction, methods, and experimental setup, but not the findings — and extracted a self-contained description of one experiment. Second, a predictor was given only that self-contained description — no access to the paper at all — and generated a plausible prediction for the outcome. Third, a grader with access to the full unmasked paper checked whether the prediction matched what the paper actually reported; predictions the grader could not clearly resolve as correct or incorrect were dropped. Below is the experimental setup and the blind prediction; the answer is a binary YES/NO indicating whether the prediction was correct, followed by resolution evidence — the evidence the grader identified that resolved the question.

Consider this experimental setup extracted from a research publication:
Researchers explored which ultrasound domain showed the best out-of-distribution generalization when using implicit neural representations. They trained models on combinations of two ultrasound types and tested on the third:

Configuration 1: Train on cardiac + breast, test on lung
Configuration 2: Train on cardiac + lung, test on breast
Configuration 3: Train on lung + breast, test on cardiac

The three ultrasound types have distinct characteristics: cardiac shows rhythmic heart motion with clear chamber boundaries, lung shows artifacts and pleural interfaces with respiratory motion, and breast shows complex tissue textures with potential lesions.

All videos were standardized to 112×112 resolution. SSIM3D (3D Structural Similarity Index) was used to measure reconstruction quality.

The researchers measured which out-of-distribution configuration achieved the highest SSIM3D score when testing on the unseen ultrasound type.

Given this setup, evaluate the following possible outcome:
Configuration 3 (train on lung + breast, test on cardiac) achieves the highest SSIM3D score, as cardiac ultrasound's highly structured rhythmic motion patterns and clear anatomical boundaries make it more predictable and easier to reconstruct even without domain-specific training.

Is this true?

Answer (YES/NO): NO